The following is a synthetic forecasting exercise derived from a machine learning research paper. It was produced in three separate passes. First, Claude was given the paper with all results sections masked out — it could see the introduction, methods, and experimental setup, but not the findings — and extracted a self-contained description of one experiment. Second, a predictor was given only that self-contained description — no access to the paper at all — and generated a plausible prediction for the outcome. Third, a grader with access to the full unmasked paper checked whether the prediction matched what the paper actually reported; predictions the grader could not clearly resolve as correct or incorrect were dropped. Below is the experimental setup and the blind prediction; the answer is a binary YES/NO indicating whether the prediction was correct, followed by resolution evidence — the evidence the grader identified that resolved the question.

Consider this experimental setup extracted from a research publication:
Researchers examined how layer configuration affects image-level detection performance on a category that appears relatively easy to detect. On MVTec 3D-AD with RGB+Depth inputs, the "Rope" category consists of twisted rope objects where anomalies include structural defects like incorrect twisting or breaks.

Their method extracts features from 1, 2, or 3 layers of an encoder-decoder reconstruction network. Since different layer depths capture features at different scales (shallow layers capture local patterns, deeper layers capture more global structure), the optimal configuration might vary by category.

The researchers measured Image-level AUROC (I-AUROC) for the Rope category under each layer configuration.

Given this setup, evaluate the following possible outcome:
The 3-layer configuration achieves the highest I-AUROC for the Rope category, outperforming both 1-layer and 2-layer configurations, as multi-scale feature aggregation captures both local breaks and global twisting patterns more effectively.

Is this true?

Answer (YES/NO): NO